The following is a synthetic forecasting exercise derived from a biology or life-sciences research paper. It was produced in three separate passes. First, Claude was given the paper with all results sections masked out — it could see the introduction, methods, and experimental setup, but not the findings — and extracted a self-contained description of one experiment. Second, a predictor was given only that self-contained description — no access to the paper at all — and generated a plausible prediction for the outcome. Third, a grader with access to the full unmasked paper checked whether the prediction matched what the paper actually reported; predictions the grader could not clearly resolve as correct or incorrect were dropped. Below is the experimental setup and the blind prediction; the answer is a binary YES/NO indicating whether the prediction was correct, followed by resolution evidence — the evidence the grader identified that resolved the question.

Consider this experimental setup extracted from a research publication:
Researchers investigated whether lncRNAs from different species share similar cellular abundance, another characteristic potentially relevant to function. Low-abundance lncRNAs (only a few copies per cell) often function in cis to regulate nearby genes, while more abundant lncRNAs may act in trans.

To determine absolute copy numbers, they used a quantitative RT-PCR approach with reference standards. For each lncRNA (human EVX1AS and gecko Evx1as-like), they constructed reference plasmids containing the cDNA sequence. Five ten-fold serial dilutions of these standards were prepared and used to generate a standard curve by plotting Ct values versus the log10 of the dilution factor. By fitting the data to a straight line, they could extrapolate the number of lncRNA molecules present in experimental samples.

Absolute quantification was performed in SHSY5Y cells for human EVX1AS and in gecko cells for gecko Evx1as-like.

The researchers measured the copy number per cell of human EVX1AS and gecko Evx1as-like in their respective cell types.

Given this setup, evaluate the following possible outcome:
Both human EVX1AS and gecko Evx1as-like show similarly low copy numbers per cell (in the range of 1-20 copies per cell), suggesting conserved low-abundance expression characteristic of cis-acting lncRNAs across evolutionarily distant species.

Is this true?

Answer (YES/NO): NO